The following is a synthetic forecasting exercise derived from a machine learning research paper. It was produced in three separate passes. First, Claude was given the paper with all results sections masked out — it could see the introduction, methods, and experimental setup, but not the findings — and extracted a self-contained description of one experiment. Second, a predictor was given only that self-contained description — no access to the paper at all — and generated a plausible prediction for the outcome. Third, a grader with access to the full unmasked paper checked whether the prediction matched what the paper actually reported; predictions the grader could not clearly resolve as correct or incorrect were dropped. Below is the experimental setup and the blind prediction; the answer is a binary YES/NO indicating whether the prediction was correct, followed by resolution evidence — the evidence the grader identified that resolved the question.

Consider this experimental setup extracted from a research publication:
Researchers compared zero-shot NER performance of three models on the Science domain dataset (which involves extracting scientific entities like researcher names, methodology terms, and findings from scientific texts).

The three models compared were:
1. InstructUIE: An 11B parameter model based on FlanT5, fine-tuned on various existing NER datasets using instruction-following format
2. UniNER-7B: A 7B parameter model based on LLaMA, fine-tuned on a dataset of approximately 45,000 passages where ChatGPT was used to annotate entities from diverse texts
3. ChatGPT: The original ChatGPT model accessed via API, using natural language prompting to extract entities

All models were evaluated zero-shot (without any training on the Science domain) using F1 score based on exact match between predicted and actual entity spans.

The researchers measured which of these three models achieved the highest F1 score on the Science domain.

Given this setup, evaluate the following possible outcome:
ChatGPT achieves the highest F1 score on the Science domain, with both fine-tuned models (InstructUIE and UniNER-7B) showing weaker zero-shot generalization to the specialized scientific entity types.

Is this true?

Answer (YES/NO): YES